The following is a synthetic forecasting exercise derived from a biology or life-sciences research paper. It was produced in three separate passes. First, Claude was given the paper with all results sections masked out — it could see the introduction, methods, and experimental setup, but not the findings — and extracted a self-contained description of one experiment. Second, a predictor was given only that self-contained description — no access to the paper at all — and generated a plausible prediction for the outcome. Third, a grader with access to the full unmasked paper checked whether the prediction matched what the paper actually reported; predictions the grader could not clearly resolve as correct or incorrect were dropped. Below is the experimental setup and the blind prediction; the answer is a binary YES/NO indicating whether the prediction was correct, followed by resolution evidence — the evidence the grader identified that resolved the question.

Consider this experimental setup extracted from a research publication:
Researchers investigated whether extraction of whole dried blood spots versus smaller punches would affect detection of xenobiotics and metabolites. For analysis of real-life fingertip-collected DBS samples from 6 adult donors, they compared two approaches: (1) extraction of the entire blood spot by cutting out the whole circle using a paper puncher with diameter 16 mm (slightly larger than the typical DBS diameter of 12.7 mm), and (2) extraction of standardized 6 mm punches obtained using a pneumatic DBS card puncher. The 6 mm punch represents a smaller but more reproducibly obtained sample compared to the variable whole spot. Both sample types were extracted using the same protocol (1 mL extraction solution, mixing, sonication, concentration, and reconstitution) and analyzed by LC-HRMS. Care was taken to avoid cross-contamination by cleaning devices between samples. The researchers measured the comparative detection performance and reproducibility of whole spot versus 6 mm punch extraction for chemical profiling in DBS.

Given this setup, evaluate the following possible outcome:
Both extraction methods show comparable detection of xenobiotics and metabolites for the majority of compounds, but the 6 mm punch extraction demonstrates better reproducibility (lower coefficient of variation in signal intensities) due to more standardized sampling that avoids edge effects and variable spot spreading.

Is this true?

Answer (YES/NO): NO